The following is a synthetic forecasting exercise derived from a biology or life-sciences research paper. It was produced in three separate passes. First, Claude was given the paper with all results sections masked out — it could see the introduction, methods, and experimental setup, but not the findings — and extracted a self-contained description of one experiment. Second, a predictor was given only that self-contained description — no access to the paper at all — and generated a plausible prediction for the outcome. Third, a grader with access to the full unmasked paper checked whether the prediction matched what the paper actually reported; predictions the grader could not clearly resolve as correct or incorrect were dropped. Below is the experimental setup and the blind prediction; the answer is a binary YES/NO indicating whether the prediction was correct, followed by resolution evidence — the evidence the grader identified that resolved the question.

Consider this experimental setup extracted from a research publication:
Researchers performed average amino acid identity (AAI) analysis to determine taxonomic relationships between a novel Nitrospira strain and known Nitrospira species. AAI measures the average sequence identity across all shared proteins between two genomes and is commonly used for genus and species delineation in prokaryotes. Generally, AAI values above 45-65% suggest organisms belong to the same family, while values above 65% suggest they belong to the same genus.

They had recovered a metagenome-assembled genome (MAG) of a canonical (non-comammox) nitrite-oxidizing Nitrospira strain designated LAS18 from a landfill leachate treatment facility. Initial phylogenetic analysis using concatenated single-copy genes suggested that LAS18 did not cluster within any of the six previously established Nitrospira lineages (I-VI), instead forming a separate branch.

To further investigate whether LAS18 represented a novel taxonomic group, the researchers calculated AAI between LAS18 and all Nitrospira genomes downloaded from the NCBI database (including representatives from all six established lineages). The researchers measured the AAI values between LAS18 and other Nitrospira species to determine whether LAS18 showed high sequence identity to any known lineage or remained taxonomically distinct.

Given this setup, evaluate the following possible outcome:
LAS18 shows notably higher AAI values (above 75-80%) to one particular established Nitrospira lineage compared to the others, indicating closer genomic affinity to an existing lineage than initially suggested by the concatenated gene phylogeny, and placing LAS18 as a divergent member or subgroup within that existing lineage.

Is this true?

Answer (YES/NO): NO